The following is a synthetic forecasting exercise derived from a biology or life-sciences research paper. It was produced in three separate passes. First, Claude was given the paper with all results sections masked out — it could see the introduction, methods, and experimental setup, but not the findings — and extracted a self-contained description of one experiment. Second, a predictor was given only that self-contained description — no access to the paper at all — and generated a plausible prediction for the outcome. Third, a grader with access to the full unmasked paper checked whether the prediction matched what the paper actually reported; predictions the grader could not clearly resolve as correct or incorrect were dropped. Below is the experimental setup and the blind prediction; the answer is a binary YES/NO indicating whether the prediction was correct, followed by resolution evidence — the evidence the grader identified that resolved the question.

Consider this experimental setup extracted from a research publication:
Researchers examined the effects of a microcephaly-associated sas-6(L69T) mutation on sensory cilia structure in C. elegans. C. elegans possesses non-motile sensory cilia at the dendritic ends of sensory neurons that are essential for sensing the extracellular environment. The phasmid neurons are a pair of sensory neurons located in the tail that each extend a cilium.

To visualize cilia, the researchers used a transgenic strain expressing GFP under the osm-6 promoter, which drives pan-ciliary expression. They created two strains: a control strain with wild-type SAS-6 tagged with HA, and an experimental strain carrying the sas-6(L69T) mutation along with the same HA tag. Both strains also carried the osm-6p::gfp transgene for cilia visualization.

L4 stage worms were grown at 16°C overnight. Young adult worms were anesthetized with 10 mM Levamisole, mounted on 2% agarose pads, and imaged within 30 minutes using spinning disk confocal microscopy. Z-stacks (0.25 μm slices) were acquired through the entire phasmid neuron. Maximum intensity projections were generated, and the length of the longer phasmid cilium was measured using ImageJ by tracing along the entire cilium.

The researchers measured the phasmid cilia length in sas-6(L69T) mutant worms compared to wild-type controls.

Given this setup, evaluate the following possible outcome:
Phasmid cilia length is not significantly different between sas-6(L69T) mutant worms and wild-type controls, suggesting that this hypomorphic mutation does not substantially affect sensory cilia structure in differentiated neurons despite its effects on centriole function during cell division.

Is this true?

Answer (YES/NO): NO